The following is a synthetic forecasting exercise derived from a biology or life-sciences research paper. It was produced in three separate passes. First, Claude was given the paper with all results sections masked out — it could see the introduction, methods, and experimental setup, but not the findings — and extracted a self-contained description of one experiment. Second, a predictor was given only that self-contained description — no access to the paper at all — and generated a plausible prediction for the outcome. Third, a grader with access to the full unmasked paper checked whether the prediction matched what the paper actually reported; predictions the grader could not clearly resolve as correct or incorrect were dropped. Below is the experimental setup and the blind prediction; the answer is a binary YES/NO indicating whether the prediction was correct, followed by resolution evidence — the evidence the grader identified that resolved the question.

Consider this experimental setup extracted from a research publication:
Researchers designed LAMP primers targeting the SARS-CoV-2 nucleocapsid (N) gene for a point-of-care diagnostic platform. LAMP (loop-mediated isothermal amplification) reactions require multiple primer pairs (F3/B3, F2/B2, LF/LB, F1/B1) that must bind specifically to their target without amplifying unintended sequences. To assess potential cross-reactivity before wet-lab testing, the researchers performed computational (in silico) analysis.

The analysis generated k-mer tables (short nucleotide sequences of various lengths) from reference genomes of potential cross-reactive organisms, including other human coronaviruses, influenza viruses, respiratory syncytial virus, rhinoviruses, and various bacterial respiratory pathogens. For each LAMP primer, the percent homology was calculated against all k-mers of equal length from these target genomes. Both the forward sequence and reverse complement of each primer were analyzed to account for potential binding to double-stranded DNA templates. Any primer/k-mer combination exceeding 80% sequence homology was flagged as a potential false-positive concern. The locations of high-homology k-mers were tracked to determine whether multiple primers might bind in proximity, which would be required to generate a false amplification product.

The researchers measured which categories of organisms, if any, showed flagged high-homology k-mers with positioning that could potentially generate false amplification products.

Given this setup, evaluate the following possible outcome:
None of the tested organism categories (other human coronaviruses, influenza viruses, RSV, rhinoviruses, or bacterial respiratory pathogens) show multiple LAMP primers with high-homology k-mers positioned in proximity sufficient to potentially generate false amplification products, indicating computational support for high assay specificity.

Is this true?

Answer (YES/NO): NO